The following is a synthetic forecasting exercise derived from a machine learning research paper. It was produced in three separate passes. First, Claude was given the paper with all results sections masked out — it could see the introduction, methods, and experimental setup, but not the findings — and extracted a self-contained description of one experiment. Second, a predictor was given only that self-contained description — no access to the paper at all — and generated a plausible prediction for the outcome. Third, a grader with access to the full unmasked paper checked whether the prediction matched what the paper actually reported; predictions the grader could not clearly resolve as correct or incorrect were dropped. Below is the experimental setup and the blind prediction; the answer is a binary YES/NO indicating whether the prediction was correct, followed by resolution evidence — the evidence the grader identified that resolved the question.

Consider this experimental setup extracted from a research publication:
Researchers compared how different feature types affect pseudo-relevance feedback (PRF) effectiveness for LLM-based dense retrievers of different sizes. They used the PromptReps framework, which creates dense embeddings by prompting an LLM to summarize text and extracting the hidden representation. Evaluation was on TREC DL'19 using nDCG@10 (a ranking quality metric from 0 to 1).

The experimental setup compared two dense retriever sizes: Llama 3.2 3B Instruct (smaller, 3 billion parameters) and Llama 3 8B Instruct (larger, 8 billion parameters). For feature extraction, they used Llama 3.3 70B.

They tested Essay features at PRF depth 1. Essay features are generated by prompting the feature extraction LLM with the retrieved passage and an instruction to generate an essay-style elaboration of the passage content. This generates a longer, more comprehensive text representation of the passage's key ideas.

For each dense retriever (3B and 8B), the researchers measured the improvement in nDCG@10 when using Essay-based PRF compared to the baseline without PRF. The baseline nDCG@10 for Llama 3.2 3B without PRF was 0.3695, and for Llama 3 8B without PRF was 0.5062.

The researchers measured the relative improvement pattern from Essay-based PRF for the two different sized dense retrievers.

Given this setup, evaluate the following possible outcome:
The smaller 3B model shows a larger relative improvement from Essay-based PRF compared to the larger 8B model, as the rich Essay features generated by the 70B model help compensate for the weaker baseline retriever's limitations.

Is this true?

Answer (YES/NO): YES